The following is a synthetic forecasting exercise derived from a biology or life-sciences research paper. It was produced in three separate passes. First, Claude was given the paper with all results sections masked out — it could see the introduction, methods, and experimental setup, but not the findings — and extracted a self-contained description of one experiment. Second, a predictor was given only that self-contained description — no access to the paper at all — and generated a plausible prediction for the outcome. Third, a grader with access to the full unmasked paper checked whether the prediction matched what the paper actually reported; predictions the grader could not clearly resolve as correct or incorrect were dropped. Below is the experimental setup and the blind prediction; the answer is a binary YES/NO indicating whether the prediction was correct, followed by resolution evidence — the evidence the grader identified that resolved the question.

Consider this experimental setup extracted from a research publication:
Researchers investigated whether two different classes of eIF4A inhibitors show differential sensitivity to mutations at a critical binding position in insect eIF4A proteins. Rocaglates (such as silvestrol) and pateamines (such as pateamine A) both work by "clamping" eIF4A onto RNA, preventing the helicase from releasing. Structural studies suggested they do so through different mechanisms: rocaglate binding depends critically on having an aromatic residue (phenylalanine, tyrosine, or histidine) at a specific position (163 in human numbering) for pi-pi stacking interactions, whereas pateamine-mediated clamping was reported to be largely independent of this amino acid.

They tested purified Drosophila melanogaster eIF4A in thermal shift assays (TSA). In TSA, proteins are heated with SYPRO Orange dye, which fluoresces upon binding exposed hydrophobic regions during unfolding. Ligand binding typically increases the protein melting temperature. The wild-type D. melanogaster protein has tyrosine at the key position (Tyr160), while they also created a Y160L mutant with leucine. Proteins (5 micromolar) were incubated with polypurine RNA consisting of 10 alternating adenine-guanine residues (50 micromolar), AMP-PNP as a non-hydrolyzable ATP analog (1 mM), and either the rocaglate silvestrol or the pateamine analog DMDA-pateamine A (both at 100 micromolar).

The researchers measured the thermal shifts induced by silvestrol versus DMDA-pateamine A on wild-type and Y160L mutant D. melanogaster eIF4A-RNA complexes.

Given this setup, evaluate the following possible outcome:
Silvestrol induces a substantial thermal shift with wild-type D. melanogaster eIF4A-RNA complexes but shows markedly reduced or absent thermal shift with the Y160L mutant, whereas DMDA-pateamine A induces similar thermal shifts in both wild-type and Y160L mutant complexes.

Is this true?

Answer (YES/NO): NO